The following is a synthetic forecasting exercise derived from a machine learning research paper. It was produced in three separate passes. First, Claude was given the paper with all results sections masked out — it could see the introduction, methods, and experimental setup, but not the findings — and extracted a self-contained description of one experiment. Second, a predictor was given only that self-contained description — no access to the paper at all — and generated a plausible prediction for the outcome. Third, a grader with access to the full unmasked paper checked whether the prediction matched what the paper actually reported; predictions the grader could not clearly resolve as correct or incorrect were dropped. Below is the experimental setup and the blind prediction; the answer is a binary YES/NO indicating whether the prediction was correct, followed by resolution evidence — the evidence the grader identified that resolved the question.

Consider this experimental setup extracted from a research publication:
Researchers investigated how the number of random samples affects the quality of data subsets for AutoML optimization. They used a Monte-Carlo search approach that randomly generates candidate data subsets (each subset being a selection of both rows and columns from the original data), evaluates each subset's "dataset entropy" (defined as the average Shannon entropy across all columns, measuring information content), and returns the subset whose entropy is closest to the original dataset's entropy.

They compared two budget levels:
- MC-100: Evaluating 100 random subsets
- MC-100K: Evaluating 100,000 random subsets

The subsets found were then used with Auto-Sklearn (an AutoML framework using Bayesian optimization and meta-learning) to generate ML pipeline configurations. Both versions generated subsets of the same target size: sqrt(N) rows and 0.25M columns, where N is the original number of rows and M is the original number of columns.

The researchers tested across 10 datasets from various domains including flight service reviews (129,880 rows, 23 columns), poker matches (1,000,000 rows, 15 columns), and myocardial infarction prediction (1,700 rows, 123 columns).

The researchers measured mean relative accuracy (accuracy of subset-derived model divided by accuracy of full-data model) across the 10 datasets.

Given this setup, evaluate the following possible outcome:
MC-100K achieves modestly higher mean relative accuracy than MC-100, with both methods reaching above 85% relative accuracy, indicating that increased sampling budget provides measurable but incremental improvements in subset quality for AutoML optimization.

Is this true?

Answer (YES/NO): NO